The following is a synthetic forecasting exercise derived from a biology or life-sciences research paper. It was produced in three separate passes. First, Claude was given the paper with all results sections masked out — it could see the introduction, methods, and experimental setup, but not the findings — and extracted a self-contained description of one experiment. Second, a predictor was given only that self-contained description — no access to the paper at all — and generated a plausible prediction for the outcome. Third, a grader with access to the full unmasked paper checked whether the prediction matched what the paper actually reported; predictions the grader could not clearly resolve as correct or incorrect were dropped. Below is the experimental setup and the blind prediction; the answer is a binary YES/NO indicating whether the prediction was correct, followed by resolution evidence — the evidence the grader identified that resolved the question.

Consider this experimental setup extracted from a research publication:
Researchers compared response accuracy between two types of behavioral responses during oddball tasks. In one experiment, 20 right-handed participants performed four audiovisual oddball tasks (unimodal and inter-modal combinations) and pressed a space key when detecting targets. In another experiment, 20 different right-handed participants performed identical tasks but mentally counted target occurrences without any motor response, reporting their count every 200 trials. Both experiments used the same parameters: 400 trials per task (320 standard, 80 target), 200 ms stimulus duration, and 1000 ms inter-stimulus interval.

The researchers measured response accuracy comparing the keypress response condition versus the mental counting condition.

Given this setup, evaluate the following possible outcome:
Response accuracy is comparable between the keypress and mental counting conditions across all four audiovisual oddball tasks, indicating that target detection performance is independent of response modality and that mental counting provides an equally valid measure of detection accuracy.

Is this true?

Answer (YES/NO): NO